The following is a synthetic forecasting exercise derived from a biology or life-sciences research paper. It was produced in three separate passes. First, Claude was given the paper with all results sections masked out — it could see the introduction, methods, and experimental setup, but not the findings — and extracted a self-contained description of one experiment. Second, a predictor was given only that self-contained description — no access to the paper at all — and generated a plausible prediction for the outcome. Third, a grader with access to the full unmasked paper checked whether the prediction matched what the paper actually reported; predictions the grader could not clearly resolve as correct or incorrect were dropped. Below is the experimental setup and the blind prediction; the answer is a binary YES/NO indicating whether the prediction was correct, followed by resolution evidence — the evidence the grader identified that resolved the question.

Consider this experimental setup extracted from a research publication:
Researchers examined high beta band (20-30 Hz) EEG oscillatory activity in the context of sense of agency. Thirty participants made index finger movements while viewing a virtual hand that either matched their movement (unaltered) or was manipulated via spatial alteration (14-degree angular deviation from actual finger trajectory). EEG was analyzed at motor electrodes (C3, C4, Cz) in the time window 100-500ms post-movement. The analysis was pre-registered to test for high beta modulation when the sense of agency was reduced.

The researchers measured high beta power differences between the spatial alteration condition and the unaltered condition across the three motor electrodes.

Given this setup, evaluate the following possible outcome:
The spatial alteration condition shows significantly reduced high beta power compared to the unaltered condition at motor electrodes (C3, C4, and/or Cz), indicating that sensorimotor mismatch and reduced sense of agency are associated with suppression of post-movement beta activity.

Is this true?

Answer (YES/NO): NO